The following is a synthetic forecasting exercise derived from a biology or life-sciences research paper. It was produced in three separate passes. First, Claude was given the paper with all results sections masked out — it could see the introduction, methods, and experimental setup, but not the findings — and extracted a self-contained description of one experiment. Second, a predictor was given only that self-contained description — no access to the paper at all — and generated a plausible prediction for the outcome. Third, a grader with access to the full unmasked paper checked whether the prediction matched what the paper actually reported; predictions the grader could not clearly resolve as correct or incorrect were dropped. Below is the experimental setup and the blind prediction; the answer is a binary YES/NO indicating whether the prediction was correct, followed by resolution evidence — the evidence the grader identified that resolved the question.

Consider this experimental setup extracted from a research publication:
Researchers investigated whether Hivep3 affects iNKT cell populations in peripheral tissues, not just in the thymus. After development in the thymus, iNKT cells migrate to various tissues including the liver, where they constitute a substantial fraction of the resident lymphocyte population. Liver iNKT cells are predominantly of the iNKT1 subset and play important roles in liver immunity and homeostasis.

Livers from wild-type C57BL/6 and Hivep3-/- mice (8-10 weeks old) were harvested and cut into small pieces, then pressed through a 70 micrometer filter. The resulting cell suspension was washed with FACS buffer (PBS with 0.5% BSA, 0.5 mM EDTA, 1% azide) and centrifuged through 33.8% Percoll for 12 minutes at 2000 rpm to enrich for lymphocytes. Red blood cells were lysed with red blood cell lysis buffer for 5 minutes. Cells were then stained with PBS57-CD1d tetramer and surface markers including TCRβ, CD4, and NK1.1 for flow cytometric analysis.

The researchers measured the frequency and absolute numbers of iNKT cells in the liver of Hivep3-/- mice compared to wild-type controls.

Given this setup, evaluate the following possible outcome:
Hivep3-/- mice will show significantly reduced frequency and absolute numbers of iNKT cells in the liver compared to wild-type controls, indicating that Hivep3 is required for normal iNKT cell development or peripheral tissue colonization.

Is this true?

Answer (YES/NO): YES